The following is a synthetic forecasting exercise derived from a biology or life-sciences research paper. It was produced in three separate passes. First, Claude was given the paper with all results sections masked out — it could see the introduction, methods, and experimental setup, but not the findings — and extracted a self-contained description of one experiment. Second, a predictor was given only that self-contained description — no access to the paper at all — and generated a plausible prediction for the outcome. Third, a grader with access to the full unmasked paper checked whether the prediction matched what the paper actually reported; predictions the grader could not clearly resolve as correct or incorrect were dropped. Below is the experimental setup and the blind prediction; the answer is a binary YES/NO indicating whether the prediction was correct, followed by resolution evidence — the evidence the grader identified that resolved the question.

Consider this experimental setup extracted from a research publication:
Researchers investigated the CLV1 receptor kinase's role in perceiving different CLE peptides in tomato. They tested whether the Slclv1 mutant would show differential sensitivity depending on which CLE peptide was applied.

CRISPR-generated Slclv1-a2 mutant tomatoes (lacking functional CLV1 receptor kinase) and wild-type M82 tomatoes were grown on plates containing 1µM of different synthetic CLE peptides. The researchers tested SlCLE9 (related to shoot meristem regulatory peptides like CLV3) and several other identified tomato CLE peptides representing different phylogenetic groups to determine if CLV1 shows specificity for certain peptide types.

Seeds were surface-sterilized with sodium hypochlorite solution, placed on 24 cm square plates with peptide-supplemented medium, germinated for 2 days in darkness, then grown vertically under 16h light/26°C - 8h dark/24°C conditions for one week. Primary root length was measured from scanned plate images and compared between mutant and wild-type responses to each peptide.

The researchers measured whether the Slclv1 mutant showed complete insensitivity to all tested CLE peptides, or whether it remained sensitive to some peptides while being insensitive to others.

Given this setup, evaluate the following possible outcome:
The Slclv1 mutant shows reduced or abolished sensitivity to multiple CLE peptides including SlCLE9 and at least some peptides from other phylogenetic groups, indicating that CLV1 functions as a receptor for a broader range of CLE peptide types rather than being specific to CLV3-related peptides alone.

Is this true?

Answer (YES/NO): NO